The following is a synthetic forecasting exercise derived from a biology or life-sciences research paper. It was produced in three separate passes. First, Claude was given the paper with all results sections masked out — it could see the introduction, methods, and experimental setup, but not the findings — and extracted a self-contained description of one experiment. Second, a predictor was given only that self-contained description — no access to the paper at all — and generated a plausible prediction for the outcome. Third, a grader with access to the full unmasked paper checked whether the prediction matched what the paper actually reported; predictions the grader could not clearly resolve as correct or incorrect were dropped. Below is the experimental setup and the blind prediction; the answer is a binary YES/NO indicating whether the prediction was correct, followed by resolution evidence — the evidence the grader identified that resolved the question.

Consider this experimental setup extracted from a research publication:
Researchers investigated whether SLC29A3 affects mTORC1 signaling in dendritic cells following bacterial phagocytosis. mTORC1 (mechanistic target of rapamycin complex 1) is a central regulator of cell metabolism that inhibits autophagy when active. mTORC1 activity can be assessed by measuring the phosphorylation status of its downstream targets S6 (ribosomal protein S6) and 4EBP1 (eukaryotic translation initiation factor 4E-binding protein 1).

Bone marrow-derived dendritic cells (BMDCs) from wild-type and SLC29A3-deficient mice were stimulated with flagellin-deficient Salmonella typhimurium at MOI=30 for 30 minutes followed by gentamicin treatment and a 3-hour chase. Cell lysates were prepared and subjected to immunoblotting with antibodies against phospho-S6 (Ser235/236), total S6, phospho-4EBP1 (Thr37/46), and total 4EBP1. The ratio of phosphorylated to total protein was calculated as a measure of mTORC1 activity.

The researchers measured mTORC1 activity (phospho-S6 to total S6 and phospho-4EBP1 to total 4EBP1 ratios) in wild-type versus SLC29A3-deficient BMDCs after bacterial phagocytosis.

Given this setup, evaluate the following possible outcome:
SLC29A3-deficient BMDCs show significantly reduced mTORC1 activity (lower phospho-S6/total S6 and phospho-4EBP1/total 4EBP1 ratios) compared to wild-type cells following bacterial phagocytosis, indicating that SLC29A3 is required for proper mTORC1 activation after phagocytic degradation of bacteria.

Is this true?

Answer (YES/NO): NO